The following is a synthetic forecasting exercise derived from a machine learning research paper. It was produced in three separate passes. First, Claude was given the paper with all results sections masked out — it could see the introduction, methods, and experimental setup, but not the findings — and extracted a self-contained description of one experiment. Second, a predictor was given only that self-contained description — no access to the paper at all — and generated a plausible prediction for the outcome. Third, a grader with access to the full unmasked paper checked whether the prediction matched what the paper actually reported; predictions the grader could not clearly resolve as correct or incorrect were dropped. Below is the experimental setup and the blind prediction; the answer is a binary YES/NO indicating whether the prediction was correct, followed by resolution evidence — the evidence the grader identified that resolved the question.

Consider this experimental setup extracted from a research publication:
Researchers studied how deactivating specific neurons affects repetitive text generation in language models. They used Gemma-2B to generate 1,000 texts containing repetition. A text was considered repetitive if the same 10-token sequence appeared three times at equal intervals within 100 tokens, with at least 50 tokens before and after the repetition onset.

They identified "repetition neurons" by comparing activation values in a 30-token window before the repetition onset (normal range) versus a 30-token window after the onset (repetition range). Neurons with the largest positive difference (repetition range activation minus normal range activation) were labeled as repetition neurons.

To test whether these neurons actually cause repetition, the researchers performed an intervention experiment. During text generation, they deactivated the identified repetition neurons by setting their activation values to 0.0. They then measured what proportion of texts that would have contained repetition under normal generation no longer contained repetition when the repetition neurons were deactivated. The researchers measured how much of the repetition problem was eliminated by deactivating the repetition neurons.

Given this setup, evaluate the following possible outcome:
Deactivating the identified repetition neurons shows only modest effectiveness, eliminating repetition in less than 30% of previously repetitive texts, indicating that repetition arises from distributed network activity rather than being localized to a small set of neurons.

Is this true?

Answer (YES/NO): NO